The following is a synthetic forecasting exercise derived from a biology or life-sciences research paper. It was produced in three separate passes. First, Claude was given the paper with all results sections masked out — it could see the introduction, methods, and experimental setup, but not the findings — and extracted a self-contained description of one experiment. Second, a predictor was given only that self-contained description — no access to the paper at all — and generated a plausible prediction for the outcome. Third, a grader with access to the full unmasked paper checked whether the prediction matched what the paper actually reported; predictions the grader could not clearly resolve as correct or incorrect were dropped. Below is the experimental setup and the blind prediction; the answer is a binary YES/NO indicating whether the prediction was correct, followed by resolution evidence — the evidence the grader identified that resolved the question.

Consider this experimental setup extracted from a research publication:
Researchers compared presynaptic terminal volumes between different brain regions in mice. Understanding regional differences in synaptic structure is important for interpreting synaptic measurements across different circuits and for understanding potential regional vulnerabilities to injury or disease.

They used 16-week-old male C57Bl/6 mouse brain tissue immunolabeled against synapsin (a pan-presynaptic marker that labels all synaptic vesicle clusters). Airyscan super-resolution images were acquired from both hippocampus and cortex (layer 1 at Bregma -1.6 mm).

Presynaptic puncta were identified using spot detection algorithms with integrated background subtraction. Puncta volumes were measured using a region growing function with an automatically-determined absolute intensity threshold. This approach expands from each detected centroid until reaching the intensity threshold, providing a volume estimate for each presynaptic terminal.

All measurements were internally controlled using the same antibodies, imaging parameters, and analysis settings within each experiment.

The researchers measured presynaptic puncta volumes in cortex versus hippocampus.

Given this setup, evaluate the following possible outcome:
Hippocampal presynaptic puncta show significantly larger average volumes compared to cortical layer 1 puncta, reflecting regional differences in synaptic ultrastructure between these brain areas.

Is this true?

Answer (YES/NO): YES